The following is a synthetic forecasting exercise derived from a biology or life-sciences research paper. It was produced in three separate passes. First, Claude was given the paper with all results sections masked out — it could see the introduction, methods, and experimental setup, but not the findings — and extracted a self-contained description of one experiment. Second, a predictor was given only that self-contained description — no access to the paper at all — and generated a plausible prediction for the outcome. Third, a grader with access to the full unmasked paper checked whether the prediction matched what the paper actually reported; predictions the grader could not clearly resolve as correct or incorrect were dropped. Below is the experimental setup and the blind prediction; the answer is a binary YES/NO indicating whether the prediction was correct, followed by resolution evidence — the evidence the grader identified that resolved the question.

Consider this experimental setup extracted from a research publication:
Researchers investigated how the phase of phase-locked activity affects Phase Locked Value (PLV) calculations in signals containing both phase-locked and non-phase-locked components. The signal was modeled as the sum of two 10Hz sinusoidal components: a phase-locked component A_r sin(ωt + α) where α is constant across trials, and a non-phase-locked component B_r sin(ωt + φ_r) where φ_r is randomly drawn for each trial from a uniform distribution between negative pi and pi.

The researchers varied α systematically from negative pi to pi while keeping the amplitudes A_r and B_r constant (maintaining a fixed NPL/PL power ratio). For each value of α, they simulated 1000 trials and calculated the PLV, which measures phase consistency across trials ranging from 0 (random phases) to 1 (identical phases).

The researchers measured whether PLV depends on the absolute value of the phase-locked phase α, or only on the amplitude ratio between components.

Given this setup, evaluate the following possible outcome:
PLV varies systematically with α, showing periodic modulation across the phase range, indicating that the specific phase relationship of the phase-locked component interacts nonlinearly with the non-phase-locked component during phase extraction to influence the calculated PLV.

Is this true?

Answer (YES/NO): NO